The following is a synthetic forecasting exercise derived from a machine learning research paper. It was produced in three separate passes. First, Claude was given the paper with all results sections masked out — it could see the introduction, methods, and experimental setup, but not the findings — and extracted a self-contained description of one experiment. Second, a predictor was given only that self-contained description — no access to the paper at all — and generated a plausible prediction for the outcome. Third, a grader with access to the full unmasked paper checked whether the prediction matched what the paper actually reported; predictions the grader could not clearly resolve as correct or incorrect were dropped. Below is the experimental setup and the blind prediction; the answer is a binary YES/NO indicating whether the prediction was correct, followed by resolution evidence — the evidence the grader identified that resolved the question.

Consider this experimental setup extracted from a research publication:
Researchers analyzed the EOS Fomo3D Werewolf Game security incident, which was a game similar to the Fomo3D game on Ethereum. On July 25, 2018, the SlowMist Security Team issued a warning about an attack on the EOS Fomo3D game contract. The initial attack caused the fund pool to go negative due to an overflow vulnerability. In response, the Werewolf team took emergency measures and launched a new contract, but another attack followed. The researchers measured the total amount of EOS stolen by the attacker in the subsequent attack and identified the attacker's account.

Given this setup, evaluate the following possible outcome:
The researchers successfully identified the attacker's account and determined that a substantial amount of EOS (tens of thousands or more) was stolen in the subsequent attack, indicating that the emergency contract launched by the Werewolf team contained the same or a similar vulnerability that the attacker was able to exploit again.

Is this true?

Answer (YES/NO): YES